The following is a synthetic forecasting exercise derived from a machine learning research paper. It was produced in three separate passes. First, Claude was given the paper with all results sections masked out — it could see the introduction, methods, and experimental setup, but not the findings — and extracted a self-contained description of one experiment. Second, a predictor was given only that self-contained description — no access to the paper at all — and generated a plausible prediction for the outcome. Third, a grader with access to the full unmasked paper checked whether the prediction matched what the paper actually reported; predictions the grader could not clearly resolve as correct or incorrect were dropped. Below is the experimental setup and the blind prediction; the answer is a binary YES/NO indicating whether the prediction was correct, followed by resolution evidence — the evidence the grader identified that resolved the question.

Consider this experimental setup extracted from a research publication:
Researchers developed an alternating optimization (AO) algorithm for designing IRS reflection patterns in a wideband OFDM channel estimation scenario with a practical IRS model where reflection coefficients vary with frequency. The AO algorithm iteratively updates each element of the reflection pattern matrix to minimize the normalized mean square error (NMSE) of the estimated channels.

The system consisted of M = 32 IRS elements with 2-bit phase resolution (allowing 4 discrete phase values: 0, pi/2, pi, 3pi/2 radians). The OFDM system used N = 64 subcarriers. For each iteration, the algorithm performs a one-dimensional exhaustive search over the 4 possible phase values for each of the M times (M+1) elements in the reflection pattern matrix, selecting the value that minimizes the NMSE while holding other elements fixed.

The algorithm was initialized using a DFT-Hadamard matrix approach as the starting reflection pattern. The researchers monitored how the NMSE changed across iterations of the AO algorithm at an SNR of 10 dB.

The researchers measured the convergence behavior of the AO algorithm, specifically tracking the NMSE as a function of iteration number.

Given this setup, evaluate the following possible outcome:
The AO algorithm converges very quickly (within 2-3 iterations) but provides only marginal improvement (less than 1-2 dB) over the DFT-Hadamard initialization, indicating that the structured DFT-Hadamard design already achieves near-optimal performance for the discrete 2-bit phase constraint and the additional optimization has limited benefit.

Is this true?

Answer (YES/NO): NO